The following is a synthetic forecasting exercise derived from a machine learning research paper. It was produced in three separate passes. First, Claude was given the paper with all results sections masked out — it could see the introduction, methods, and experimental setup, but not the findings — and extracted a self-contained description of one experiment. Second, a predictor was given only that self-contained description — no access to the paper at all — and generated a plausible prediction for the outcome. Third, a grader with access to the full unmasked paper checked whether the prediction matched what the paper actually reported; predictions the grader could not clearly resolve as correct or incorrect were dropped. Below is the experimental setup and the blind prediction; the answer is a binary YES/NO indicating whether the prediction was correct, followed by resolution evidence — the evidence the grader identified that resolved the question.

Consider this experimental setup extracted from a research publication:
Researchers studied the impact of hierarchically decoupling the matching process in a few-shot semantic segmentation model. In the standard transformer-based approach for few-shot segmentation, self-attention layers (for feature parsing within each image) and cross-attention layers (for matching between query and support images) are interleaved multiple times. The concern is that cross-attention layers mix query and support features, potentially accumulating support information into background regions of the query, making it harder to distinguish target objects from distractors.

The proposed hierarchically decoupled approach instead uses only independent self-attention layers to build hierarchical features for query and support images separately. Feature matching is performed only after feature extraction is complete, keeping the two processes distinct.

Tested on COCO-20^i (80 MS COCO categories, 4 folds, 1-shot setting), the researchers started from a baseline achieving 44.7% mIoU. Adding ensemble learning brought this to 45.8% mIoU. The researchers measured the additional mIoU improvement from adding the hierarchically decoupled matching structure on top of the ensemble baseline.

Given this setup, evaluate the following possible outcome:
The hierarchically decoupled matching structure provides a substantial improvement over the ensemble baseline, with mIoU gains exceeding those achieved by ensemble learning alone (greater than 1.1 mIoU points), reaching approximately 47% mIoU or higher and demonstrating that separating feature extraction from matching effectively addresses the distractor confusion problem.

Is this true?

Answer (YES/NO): YES